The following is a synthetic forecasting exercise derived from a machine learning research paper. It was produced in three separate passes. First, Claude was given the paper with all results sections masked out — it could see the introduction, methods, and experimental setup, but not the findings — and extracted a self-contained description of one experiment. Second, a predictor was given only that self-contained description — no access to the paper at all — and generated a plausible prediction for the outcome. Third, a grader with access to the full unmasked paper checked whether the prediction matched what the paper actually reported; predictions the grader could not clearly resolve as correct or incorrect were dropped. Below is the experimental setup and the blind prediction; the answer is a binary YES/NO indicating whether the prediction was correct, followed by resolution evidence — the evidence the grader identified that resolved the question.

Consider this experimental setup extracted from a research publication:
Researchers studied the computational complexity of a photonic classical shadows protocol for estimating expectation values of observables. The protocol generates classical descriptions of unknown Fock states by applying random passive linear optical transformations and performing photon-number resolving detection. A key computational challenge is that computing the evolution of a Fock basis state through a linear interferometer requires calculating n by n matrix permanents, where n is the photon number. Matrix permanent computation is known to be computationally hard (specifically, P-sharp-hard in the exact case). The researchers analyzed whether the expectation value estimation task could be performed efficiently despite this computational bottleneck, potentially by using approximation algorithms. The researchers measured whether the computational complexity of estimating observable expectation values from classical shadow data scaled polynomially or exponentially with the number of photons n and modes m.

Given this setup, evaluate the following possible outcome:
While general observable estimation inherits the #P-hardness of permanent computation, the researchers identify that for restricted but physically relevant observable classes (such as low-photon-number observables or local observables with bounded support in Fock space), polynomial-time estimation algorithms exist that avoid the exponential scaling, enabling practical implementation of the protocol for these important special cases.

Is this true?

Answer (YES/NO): NO